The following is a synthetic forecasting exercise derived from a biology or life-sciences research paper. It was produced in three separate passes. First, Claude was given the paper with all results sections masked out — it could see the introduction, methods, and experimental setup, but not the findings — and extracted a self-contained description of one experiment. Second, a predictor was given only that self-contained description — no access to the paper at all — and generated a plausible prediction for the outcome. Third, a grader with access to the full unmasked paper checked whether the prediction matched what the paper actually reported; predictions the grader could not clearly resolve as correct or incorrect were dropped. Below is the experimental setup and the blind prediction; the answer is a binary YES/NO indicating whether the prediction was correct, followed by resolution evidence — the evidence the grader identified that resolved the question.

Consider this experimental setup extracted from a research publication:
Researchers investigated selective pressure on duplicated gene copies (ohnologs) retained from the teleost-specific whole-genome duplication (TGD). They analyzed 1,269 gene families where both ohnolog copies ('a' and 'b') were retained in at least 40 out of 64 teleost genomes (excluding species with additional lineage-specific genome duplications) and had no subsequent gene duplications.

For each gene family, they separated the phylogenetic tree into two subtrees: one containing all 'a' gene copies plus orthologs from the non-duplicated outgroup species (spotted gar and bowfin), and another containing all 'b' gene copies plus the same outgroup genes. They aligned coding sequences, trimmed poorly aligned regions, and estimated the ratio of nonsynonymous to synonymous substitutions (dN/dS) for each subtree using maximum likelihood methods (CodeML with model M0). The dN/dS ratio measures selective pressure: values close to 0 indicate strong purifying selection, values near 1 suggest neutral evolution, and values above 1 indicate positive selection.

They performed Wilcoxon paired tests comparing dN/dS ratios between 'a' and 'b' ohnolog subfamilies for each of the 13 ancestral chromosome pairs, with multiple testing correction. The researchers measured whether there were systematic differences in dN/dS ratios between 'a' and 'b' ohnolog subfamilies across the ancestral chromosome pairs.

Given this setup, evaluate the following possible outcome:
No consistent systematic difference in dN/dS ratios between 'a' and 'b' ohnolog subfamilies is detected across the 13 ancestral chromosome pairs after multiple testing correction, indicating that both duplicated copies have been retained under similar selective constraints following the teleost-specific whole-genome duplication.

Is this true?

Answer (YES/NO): NO